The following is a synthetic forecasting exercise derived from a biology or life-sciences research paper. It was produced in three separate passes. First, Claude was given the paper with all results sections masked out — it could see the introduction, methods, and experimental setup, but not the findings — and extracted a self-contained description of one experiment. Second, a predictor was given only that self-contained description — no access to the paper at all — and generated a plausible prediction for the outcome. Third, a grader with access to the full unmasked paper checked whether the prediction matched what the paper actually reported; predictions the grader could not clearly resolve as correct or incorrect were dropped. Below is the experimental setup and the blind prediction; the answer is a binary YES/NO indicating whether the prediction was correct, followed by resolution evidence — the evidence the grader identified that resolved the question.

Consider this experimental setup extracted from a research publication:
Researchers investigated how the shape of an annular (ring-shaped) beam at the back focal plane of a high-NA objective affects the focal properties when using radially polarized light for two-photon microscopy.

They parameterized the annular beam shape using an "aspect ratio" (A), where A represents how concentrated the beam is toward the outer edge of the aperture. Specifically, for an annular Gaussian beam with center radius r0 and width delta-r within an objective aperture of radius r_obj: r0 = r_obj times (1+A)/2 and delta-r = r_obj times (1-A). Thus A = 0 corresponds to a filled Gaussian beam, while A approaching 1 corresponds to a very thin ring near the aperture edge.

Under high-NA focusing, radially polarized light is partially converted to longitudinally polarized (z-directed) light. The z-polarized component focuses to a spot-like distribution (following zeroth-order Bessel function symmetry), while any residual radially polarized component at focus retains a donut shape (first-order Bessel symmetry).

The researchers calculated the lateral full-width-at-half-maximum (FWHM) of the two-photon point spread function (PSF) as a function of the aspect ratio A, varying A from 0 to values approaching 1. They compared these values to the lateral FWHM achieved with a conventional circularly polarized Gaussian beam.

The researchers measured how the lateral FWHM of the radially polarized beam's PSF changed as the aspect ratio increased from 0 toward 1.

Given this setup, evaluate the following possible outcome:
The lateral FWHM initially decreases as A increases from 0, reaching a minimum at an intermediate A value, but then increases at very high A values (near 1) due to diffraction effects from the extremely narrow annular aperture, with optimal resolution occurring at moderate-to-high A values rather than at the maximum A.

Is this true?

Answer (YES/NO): NO